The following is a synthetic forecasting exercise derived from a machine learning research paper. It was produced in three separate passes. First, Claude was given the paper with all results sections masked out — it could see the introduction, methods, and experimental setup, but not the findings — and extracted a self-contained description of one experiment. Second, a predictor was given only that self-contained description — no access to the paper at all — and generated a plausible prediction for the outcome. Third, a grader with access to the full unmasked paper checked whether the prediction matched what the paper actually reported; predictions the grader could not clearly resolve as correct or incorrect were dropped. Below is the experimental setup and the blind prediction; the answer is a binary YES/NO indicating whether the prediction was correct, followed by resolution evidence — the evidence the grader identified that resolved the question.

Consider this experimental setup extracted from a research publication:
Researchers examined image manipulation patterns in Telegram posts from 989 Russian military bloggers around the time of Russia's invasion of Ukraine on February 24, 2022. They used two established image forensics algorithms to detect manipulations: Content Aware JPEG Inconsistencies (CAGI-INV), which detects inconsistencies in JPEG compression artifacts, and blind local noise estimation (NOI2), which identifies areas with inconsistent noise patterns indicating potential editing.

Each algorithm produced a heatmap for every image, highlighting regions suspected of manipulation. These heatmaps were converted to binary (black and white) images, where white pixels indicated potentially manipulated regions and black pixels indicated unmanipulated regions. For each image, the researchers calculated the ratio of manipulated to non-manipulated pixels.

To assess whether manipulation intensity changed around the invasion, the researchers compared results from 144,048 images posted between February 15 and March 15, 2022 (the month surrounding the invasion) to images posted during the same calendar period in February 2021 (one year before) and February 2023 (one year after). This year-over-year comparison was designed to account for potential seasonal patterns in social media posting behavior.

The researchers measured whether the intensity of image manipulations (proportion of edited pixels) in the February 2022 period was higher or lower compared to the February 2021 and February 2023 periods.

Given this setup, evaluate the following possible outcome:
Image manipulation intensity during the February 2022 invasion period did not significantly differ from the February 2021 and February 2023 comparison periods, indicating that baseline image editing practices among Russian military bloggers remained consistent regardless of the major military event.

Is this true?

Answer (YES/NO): NO